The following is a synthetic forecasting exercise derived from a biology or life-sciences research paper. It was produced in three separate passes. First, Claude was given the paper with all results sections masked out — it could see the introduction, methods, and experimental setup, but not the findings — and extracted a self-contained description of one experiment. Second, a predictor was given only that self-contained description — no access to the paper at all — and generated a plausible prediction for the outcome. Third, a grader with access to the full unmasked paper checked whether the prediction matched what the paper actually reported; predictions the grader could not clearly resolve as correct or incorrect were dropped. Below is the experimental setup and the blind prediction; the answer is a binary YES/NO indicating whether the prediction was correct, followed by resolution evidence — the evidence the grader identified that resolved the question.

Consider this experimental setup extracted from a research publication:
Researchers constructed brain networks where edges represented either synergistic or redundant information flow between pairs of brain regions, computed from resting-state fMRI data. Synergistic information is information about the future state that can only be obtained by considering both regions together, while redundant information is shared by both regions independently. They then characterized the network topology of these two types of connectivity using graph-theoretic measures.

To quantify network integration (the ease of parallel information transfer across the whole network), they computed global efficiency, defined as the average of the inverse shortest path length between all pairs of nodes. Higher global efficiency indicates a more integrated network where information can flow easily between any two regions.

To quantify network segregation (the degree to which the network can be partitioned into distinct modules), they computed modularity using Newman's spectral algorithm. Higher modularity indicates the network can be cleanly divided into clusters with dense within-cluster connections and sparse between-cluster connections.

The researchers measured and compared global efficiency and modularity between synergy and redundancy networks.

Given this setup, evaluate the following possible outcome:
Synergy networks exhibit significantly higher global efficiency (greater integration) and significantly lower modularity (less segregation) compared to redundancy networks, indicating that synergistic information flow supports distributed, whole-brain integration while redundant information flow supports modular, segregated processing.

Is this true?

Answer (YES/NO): YES